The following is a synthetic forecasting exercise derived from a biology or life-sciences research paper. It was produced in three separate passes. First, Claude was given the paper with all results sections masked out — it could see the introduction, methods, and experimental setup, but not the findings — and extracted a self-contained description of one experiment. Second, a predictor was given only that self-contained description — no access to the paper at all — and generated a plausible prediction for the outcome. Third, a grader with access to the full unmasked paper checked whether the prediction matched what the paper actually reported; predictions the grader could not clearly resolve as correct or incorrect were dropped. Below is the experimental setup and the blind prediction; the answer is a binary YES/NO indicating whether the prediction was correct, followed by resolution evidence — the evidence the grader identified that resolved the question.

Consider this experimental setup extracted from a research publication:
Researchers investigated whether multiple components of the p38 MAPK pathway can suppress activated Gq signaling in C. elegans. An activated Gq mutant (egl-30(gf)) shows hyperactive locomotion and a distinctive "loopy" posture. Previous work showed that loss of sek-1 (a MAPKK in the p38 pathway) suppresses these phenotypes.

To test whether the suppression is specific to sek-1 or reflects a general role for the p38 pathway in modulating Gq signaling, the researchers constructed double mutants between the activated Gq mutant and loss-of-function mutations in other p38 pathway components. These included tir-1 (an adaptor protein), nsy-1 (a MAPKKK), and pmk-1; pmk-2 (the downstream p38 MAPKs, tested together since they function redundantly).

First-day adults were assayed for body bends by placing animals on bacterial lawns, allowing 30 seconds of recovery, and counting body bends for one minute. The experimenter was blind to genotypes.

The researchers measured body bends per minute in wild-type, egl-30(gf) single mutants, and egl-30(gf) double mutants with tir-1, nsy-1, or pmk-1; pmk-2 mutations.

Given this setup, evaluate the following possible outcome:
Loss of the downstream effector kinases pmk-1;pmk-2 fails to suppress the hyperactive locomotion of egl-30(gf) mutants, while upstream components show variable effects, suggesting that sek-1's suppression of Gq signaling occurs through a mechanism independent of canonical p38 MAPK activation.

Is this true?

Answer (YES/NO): NO